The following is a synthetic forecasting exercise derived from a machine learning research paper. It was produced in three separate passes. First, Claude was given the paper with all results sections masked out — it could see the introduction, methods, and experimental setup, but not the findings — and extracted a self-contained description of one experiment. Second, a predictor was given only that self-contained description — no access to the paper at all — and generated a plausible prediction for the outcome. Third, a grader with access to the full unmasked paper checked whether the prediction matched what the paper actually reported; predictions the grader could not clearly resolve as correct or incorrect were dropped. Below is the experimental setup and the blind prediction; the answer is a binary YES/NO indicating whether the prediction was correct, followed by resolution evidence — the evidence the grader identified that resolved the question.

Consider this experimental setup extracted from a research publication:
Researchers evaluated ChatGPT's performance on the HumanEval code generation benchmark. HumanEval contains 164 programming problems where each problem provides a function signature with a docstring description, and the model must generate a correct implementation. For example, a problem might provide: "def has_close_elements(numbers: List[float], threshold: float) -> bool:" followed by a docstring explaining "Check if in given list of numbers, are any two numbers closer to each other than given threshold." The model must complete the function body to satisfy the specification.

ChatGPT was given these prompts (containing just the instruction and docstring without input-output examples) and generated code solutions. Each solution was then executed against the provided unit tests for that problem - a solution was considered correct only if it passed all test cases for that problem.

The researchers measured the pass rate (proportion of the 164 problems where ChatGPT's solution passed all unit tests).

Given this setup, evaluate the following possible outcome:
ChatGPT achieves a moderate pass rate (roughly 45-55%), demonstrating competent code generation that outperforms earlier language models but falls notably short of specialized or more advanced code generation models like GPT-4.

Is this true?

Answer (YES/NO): NO